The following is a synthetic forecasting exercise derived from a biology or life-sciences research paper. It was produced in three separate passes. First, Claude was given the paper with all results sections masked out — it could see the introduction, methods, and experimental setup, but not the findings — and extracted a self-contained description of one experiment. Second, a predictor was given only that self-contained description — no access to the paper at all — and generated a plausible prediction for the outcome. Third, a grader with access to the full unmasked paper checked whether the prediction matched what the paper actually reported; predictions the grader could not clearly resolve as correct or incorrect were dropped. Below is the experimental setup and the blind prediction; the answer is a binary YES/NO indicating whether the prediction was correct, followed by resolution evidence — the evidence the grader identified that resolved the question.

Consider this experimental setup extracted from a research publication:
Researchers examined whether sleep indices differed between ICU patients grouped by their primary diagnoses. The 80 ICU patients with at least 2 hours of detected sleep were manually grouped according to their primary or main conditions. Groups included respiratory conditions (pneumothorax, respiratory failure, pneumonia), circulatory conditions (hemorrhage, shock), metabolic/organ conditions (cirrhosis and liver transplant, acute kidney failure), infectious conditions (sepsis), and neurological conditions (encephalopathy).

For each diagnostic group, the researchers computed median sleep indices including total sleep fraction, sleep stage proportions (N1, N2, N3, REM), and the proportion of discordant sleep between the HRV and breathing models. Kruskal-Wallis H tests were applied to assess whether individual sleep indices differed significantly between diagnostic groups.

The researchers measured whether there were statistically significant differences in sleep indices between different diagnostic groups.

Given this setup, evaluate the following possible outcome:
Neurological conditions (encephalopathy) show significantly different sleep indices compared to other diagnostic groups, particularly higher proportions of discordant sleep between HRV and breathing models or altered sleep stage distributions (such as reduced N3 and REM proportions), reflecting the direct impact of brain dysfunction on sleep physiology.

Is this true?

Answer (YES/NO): NO